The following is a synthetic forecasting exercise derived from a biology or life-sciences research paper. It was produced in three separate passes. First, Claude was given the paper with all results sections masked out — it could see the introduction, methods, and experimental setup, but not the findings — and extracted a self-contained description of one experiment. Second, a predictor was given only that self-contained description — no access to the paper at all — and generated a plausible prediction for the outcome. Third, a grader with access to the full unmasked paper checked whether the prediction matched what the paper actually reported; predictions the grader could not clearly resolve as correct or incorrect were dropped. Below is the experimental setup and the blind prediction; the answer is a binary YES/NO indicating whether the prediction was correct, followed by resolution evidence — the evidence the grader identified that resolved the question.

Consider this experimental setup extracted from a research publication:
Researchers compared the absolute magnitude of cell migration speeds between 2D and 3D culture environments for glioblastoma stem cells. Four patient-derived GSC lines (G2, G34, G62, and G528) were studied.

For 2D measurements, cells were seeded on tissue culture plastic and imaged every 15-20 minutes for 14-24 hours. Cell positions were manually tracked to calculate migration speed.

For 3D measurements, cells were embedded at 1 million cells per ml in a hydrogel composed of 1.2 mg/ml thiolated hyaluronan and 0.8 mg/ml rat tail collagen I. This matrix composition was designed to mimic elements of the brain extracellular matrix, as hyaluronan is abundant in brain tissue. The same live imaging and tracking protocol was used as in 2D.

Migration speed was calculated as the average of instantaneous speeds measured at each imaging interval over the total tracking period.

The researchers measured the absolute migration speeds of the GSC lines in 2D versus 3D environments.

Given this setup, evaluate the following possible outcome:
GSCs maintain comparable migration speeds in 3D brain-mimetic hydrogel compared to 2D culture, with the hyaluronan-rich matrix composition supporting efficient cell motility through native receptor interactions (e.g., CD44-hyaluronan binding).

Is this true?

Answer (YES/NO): NO